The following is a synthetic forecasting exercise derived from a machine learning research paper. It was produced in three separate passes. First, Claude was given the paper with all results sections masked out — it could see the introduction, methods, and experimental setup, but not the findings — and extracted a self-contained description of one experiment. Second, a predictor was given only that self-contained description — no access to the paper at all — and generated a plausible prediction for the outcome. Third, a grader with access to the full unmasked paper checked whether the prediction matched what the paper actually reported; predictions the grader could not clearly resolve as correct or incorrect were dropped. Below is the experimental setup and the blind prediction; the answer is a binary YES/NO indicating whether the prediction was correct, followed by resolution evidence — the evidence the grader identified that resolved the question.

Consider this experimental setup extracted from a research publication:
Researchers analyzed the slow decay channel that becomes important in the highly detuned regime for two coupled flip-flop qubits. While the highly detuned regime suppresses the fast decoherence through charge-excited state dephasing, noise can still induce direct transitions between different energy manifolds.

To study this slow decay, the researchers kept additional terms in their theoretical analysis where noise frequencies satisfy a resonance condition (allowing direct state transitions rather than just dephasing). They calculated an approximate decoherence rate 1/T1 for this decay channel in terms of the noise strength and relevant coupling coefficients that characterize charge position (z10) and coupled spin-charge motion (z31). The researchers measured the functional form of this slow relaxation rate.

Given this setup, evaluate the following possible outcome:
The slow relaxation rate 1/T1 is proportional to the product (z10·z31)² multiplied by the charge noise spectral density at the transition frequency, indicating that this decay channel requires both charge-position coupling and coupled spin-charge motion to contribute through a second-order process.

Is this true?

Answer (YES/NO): NO